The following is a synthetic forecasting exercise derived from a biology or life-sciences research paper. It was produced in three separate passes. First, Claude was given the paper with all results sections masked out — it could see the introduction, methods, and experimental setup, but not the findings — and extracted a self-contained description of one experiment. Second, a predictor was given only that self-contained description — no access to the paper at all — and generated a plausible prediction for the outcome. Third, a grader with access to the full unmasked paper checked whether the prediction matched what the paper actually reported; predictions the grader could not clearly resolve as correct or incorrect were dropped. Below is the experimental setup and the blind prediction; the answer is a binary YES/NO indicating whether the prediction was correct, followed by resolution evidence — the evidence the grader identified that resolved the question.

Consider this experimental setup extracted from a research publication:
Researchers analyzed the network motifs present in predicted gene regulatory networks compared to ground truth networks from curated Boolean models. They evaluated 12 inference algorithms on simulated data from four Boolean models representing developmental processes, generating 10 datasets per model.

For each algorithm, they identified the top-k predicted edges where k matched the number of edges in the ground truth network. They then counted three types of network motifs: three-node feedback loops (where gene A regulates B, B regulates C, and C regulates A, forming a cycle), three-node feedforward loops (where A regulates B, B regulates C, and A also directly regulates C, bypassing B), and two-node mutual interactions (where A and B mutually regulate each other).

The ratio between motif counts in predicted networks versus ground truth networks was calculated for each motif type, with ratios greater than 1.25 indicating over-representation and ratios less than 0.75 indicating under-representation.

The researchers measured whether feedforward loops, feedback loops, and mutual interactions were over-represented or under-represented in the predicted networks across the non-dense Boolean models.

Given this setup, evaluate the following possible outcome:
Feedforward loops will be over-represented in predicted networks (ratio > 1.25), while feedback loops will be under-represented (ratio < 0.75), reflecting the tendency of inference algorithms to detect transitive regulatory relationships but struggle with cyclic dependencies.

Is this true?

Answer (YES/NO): YES